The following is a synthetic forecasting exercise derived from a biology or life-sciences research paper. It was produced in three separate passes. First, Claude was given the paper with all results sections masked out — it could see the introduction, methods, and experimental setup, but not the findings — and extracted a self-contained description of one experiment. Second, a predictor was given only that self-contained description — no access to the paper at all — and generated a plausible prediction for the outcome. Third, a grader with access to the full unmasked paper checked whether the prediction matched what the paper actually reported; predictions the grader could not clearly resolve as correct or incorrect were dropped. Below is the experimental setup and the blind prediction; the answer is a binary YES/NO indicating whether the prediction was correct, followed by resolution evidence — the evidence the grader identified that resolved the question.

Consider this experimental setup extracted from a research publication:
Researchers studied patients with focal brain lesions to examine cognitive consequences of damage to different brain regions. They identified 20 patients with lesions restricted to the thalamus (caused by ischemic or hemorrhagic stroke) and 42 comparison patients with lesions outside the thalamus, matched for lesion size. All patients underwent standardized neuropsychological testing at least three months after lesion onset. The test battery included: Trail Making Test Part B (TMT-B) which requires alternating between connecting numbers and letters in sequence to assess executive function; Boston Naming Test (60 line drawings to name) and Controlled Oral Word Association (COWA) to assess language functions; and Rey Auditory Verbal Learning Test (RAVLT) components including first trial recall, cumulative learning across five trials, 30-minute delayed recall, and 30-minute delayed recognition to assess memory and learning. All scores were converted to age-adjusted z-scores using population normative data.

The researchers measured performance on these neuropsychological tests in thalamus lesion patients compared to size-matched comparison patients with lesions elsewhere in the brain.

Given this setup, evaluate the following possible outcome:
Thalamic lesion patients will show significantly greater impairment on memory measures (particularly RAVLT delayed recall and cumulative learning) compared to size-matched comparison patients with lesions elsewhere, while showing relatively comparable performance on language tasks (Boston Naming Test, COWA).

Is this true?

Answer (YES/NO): NO